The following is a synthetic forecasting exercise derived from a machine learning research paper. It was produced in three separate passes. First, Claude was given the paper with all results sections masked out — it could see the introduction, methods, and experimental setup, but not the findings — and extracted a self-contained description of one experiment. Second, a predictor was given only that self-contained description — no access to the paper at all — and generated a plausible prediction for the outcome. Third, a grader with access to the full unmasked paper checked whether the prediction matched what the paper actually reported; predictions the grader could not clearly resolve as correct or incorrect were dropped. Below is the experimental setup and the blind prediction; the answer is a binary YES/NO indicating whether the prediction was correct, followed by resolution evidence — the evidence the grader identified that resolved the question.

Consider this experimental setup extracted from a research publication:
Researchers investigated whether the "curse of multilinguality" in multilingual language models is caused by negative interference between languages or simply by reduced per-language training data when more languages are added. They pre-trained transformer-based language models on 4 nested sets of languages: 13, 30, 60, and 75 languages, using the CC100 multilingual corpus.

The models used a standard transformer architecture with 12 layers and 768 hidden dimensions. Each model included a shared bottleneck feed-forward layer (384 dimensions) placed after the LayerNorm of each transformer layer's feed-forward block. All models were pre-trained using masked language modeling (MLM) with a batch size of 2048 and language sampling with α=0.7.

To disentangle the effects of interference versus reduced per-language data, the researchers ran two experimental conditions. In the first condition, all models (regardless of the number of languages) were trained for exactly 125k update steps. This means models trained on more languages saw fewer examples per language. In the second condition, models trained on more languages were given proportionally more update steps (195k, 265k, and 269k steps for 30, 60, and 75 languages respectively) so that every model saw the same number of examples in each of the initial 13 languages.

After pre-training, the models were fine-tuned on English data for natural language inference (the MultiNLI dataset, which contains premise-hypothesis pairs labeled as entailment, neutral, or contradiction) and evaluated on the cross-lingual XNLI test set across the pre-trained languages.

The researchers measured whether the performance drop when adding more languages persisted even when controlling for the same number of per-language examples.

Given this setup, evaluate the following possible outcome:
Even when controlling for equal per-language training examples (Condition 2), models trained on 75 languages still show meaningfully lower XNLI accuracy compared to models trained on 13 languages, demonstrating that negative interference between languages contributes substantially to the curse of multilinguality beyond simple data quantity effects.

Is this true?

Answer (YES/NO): YES